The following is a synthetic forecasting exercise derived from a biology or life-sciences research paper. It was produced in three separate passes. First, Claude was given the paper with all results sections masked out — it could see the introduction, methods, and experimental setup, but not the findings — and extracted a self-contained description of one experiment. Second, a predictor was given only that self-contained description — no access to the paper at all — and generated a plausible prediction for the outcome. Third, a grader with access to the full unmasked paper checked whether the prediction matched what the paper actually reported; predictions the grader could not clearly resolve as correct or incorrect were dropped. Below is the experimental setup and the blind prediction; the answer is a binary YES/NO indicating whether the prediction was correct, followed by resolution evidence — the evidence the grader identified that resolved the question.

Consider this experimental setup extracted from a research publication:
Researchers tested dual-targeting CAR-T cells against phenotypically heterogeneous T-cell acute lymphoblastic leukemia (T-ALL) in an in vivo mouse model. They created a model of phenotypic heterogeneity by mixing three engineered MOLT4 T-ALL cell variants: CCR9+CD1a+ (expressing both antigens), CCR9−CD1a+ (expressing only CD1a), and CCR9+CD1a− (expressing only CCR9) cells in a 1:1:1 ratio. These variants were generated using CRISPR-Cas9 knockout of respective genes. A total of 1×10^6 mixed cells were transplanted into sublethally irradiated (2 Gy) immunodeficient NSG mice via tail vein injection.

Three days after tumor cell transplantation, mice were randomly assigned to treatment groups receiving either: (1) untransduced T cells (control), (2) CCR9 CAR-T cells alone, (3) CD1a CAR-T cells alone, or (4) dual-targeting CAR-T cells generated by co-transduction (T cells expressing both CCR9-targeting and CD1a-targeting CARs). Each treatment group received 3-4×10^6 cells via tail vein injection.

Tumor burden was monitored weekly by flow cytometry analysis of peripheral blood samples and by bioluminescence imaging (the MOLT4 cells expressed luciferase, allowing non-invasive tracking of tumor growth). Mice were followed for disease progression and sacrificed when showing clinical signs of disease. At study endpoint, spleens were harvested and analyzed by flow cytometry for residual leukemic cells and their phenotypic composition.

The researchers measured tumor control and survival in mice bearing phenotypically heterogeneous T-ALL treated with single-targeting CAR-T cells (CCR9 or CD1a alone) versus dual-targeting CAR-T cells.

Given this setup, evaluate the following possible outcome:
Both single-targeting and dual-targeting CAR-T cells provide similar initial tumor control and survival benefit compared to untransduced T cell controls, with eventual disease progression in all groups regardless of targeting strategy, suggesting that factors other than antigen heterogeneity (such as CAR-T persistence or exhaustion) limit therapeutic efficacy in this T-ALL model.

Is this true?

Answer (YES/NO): NO